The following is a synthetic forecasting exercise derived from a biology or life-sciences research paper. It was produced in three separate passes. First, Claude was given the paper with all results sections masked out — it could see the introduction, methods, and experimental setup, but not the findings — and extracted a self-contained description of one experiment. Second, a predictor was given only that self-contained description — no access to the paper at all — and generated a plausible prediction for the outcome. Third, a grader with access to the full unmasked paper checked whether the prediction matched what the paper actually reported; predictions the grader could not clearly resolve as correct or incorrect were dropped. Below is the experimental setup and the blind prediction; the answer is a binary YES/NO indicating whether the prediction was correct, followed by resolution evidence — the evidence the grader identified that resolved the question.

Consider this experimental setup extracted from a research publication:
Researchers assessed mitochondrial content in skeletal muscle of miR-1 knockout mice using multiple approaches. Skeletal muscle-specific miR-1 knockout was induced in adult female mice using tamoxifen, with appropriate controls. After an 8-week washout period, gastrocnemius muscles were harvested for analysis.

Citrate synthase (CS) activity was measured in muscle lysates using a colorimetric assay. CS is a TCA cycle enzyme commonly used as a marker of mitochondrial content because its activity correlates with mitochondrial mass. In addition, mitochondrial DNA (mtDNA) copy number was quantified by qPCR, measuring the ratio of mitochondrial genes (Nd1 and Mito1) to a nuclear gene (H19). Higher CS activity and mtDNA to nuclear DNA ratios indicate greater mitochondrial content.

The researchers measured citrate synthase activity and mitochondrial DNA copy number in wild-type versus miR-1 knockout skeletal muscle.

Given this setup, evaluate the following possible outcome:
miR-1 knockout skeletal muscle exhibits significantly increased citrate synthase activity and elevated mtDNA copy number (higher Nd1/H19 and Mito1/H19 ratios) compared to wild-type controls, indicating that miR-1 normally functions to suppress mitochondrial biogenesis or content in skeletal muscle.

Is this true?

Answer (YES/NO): NO